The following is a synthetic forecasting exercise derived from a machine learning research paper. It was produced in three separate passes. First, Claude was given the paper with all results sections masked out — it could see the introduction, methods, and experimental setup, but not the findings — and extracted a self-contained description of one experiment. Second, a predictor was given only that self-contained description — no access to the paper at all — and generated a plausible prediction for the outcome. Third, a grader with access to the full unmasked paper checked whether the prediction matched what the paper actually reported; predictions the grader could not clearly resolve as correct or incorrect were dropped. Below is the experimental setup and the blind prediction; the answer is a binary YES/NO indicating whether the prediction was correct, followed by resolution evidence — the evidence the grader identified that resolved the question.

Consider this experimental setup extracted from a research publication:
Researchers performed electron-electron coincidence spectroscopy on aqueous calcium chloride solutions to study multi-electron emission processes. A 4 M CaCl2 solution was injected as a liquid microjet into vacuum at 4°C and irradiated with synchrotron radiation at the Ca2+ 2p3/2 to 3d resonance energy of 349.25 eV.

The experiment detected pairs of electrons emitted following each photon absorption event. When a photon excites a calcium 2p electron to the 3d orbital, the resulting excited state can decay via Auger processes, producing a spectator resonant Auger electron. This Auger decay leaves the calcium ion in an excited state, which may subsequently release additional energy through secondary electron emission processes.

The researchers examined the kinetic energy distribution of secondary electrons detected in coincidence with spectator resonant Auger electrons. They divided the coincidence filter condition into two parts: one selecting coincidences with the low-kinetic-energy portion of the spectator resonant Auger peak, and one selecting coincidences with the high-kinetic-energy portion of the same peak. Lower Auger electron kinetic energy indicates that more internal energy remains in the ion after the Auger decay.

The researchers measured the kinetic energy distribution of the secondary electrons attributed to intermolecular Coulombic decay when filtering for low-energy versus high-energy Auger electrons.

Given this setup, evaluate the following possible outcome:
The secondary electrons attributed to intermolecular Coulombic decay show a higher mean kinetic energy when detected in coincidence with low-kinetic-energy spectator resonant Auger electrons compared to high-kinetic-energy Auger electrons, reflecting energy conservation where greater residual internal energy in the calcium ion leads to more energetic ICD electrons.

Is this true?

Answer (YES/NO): YES